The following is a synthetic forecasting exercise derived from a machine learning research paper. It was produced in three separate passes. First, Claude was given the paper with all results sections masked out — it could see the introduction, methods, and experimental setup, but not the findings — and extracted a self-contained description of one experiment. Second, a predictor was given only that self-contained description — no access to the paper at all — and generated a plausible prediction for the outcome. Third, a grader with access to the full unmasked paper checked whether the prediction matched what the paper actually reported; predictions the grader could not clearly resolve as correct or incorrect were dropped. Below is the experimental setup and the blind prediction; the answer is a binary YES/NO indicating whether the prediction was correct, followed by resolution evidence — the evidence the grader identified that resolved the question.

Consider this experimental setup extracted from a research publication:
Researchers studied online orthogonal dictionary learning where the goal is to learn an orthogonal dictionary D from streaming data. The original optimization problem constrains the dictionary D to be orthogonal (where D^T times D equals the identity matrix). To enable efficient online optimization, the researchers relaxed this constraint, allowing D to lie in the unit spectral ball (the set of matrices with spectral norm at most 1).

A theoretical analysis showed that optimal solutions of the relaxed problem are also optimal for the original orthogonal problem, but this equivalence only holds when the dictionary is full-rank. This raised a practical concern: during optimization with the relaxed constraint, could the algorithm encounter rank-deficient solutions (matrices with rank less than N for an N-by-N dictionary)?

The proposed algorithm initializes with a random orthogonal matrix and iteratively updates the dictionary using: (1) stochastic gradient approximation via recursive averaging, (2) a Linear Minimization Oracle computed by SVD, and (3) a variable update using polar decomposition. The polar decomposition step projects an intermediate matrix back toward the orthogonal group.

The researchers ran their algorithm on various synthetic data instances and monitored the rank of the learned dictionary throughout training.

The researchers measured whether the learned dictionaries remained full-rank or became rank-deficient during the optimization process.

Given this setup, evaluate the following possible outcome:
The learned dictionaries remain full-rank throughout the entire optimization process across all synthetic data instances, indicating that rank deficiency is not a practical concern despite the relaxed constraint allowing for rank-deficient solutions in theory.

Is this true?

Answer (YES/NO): YES